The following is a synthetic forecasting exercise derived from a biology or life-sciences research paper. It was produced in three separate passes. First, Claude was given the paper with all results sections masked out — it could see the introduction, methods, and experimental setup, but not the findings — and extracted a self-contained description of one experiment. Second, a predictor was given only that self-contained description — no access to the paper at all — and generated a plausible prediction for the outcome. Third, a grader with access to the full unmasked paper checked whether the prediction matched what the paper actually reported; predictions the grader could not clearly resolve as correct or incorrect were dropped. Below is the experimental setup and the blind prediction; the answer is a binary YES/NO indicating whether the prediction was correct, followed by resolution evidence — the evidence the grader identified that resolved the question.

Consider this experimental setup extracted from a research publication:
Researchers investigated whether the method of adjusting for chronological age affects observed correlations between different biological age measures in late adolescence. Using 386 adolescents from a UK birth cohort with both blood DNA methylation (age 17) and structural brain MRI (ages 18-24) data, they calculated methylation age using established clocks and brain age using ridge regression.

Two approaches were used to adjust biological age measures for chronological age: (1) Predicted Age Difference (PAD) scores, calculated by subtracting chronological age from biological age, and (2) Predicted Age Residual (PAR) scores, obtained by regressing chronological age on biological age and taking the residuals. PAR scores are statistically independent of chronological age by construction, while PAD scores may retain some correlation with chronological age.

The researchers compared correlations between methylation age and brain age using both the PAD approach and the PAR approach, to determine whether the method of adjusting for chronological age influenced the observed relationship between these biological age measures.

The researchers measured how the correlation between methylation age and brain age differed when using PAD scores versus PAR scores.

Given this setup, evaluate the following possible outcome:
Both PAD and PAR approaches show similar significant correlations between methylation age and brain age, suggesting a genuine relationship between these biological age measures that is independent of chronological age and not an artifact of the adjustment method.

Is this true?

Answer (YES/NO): NO